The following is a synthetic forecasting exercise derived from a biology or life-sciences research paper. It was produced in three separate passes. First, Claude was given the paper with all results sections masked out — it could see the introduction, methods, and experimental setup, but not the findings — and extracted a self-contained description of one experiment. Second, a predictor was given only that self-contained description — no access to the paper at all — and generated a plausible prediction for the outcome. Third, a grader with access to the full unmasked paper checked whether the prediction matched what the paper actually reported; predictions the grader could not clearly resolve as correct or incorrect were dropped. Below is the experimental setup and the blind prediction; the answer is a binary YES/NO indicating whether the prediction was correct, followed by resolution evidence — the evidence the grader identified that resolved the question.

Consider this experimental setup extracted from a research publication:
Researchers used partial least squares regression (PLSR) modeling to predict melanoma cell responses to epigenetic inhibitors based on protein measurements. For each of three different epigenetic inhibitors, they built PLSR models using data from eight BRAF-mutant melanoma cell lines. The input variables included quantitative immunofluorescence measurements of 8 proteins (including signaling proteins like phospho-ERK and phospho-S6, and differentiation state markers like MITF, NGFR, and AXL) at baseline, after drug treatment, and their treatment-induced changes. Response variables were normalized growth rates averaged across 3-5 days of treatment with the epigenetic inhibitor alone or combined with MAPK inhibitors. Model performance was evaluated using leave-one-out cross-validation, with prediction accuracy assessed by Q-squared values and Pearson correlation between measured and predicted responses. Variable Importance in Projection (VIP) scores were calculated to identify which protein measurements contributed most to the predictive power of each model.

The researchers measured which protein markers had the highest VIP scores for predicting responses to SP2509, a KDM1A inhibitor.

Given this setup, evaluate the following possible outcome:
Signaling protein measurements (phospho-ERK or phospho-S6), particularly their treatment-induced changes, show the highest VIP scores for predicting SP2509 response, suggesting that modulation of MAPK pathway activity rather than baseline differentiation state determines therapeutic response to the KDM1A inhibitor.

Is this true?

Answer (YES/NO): NO